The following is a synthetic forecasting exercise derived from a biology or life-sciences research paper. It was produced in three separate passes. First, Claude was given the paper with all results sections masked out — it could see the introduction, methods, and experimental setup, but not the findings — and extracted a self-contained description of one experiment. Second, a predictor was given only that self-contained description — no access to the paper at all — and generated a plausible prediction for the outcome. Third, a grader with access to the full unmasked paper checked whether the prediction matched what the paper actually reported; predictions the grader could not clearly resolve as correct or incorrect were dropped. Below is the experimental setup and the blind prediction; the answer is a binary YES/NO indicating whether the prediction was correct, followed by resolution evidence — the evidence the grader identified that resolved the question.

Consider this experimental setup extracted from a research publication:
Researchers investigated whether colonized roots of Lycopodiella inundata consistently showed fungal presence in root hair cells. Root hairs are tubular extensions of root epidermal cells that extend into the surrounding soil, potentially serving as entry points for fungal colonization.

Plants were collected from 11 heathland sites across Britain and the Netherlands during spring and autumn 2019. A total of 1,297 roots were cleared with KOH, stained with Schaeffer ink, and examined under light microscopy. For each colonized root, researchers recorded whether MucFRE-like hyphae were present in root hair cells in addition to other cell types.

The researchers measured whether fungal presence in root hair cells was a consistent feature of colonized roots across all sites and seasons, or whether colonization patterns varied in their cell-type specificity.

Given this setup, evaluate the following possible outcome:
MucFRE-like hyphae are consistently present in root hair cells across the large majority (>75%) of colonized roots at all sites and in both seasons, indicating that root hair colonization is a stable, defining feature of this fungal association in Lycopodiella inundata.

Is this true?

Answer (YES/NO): YES